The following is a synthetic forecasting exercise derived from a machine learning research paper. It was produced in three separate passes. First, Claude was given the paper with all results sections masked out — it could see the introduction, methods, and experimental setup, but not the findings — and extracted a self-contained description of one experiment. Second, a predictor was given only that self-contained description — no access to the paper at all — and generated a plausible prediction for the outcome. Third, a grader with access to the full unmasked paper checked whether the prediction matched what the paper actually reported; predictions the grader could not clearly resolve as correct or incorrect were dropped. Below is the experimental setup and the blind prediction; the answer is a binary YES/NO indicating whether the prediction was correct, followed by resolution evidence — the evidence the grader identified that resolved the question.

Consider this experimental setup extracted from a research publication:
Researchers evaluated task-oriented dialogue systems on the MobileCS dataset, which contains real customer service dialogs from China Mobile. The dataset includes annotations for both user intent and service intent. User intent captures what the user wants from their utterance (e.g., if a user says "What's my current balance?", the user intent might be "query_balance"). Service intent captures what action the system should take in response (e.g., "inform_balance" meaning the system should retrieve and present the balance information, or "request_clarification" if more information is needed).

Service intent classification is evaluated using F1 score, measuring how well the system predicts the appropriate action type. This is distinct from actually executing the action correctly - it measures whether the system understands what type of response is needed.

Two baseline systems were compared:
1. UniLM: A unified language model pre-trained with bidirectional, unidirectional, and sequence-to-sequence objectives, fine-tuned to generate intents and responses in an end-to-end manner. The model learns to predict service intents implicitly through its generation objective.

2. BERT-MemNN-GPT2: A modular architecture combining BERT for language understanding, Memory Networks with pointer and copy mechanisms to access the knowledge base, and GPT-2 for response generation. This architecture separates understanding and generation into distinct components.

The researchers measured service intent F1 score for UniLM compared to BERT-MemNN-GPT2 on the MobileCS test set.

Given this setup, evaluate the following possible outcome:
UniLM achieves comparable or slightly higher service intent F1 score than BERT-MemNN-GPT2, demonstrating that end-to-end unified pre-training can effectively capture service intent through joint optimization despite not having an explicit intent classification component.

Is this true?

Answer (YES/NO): NO